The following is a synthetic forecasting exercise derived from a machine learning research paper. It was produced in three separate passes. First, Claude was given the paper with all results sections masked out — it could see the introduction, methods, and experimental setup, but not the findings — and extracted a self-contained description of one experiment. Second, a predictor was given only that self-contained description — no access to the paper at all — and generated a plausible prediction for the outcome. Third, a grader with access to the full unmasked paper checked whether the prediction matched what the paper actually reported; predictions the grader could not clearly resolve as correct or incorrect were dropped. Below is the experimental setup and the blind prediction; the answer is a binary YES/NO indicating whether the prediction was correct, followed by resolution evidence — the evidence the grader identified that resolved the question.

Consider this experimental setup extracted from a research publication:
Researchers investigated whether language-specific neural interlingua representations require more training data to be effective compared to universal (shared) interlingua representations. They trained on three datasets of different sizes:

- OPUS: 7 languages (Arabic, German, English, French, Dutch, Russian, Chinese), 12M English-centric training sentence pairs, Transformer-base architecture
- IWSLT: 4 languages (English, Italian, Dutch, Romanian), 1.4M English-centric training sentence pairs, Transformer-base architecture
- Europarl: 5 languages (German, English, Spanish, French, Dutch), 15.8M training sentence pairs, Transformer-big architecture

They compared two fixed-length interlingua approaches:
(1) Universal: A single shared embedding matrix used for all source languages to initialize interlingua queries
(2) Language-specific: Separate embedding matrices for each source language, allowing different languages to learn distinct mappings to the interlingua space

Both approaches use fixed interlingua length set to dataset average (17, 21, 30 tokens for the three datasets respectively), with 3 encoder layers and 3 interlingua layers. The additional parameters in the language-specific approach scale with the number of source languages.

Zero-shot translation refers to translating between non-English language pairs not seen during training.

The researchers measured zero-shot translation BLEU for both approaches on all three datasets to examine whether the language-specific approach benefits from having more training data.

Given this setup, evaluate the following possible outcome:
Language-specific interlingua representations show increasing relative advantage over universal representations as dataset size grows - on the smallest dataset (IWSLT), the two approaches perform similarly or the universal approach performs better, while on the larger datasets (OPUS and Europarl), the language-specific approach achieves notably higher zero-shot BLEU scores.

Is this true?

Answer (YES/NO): NO